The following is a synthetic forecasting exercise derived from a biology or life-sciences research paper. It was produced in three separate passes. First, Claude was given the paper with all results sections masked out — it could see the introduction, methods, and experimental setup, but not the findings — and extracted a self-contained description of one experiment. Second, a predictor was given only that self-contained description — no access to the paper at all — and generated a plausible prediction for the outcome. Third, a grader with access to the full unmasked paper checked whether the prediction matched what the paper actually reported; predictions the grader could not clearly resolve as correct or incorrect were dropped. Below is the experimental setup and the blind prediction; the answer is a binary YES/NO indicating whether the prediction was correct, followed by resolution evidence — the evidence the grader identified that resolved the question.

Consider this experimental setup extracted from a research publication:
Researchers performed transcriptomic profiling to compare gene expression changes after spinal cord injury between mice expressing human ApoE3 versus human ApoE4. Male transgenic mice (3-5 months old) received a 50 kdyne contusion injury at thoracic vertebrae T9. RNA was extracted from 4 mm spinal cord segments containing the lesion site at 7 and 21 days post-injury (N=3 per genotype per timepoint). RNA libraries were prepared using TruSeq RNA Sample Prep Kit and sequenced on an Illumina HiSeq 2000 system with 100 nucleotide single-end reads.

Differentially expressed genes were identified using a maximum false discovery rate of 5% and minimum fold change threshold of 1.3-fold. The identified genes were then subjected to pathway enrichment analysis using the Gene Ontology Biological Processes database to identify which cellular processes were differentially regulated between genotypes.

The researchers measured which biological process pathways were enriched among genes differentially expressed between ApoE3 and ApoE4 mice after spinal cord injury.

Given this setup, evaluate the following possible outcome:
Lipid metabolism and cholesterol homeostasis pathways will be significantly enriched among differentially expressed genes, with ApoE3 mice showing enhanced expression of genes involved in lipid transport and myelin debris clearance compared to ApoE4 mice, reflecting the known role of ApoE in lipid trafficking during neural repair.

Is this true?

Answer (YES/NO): NO